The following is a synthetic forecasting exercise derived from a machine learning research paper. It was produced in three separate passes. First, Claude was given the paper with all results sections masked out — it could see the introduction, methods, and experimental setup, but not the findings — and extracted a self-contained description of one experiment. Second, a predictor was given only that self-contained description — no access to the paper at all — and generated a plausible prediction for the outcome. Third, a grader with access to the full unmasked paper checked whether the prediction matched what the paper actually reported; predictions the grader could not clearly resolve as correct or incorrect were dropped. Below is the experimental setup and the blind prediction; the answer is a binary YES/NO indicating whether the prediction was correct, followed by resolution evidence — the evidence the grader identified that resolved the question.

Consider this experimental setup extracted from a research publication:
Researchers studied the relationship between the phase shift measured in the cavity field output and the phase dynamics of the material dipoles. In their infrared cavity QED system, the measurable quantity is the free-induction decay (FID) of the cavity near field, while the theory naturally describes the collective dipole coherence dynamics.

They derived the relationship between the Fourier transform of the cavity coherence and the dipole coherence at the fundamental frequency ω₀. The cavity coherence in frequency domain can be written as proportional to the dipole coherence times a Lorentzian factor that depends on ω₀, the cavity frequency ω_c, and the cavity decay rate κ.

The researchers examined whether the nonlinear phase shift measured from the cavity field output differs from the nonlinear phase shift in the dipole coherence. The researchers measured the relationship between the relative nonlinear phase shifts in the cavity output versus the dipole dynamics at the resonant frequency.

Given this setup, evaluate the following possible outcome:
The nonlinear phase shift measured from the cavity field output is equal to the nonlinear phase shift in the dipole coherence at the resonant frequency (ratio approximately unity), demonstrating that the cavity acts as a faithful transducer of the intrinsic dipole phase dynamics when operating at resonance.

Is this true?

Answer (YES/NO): YES